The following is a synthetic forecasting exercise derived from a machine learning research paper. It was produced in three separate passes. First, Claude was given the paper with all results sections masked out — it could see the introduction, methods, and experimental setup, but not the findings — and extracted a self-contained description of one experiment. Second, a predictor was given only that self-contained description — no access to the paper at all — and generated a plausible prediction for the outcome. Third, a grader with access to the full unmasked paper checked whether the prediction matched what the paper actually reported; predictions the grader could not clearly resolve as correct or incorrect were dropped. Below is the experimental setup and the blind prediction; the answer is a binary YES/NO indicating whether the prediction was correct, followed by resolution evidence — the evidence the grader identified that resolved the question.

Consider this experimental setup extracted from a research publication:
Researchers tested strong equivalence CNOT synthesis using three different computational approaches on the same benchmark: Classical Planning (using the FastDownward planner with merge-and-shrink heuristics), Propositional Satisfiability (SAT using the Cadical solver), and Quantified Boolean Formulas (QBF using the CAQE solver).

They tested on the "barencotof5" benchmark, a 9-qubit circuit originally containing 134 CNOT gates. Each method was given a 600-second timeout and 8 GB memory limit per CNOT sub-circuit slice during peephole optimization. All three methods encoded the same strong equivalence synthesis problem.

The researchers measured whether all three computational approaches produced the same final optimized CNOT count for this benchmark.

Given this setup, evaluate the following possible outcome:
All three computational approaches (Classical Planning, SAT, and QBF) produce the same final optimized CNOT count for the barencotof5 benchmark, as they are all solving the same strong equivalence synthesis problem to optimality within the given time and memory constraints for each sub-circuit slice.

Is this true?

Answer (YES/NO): YES